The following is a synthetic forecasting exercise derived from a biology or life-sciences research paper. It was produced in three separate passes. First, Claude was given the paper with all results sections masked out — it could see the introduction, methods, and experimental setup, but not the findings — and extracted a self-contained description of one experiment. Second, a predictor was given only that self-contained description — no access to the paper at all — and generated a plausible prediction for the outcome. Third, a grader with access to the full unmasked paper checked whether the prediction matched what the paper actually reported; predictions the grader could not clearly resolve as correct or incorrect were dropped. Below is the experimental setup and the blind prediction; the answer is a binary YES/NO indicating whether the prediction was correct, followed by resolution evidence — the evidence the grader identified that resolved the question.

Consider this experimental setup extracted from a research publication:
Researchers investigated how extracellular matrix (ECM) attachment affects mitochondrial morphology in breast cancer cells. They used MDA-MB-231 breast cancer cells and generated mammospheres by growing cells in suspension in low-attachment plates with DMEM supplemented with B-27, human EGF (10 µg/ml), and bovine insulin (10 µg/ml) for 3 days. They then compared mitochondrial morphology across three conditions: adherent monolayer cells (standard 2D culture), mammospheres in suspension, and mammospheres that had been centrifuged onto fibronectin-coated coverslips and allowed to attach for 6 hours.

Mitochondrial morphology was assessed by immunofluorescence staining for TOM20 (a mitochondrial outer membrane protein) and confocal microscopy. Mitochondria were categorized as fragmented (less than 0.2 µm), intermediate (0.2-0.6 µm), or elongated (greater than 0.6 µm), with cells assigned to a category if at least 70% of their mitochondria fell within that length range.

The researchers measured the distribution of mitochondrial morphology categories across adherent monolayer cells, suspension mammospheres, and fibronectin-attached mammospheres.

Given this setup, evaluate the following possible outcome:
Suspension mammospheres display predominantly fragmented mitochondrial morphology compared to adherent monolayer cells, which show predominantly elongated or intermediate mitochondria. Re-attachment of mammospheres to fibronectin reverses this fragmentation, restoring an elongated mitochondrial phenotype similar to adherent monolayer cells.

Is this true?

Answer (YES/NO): NO